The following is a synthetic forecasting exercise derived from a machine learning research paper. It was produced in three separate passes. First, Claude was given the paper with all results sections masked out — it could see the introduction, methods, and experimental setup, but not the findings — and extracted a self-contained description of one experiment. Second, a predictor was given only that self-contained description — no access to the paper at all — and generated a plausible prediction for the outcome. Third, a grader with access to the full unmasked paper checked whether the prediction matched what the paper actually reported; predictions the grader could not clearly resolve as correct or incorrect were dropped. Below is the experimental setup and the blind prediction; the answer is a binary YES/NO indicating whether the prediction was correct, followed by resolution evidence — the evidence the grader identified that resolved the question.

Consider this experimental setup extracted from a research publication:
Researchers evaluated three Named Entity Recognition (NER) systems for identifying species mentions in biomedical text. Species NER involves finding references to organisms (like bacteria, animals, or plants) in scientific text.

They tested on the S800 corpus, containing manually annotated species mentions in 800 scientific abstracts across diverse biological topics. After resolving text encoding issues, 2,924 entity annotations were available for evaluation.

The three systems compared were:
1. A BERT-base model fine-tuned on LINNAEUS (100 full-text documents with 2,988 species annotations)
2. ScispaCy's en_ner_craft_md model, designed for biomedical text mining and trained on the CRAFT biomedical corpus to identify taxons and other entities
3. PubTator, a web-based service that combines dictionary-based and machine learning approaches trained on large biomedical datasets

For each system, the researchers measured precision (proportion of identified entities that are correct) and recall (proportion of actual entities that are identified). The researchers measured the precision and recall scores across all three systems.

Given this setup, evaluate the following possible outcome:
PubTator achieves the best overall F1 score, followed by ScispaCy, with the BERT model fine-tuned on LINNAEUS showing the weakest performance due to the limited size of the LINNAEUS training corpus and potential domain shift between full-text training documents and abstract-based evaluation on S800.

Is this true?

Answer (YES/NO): NO